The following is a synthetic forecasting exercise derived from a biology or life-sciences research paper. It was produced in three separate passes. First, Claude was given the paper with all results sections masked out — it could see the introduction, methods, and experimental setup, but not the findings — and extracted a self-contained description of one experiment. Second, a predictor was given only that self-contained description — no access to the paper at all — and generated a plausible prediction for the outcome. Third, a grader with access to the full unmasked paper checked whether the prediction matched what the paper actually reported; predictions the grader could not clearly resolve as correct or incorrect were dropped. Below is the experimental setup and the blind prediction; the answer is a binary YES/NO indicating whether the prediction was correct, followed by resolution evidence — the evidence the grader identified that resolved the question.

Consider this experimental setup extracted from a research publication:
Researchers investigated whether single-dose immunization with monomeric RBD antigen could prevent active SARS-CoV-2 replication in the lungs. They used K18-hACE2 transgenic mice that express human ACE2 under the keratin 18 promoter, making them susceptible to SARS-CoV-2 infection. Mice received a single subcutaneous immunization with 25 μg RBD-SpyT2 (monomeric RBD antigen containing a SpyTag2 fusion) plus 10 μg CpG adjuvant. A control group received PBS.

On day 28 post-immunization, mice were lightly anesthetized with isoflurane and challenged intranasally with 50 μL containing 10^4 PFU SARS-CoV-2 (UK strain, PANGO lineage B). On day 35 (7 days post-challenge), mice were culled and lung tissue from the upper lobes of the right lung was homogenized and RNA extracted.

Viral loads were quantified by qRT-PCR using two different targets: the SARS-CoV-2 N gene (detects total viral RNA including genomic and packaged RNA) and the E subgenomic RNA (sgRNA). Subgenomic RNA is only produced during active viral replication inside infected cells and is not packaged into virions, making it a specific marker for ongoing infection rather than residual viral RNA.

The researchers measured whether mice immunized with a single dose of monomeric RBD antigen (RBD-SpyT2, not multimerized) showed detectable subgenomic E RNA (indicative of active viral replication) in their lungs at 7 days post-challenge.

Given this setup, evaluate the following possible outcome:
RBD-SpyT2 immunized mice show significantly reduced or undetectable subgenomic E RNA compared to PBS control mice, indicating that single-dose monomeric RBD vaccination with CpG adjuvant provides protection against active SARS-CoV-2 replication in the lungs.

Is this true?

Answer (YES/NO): NO